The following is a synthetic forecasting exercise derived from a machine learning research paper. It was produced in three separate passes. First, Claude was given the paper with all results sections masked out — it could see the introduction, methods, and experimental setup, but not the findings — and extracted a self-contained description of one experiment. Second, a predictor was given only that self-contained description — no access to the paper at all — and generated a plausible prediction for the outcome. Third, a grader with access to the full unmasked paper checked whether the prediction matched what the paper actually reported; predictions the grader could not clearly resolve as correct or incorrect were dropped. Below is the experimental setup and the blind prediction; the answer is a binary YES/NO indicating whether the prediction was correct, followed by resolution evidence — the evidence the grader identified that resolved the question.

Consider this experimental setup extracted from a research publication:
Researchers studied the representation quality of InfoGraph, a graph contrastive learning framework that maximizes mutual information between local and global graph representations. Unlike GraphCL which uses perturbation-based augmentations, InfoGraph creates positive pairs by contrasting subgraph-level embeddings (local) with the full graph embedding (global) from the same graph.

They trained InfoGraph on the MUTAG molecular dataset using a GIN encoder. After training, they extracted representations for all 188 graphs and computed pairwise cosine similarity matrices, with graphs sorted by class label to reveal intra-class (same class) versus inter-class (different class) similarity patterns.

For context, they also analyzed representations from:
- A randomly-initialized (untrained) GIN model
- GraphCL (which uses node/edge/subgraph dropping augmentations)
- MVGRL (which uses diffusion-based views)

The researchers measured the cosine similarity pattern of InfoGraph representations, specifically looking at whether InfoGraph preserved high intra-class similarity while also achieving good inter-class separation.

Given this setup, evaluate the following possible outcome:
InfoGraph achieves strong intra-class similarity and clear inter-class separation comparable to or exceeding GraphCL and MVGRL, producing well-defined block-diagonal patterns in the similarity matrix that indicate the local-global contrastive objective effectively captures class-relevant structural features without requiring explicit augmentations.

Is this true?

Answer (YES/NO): NO